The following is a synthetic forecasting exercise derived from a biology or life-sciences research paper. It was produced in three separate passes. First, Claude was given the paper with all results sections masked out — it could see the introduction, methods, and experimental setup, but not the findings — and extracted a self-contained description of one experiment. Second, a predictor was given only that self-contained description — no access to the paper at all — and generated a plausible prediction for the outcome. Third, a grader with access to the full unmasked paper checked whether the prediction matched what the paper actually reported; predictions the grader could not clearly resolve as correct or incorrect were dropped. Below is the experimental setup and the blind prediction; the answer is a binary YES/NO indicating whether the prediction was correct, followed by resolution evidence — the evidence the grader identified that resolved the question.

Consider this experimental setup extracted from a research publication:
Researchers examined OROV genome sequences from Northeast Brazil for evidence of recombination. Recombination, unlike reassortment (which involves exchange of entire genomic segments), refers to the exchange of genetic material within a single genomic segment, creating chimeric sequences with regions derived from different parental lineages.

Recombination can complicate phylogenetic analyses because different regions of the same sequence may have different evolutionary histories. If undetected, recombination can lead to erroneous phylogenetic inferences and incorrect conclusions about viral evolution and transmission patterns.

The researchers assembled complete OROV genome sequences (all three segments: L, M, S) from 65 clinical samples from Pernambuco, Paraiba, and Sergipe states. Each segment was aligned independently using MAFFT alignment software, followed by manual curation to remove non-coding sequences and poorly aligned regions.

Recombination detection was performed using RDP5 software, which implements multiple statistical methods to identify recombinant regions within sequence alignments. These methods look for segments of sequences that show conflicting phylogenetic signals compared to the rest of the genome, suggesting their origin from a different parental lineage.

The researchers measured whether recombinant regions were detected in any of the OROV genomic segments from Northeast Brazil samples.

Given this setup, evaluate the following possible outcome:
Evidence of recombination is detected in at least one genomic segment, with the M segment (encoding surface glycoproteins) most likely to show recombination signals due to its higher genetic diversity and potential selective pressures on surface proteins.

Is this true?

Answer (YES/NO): NO